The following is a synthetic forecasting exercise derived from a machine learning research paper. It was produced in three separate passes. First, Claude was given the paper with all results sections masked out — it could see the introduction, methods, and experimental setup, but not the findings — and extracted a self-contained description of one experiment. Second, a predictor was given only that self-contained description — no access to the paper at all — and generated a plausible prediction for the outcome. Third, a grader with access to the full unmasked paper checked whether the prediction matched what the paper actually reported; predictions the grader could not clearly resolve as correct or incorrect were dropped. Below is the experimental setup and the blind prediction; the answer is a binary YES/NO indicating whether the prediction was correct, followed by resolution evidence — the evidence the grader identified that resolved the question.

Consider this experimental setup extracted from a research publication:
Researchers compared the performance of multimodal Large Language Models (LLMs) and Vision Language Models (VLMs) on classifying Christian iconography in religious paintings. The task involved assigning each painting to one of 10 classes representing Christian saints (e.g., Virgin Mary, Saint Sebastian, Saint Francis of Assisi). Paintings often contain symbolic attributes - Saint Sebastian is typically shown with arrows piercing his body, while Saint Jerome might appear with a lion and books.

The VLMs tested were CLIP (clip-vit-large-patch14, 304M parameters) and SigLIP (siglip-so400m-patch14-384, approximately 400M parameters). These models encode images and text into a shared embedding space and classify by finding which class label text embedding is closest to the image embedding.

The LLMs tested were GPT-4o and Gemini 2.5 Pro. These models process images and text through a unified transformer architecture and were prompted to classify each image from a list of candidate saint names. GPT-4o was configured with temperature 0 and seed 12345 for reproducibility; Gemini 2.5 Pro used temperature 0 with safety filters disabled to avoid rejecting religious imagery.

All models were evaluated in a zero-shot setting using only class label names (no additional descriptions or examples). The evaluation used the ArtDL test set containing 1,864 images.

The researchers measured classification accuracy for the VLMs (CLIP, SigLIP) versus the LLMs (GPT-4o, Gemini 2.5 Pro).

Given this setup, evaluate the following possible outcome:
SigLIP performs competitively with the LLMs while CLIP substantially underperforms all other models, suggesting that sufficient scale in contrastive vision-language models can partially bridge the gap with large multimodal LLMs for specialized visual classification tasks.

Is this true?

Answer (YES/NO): NO